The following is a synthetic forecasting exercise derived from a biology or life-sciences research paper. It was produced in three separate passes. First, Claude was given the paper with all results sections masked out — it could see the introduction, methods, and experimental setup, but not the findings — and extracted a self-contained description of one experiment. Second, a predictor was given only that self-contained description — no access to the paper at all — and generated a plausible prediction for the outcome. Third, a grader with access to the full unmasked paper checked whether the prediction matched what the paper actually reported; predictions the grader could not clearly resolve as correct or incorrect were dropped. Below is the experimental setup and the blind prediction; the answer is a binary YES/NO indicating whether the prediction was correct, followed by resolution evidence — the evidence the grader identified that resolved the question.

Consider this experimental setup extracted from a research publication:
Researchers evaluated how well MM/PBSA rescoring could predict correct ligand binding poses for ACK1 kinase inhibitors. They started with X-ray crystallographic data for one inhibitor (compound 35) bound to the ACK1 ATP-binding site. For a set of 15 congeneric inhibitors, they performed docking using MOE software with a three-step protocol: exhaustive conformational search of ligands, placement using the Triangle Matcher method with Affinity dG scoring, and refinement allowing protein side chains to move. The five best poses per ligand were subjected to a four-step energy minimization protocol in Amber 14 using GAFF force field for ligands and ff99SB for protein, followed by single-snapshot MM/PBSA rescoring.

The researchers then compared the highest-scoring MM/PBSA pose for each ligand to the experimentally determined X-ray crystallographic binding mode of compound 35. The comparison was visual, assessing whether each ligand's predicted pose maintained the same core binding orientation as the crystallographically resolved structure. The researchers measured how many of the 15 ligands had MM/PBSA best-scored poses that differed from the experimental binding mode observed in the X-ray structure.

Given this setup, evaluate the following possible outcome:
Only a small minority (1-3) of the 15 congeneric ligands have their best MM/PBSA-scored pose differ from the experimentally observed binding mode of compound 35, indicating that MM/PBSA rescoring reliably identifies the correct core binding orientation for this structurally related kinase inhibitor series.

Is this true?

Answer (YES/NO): NO